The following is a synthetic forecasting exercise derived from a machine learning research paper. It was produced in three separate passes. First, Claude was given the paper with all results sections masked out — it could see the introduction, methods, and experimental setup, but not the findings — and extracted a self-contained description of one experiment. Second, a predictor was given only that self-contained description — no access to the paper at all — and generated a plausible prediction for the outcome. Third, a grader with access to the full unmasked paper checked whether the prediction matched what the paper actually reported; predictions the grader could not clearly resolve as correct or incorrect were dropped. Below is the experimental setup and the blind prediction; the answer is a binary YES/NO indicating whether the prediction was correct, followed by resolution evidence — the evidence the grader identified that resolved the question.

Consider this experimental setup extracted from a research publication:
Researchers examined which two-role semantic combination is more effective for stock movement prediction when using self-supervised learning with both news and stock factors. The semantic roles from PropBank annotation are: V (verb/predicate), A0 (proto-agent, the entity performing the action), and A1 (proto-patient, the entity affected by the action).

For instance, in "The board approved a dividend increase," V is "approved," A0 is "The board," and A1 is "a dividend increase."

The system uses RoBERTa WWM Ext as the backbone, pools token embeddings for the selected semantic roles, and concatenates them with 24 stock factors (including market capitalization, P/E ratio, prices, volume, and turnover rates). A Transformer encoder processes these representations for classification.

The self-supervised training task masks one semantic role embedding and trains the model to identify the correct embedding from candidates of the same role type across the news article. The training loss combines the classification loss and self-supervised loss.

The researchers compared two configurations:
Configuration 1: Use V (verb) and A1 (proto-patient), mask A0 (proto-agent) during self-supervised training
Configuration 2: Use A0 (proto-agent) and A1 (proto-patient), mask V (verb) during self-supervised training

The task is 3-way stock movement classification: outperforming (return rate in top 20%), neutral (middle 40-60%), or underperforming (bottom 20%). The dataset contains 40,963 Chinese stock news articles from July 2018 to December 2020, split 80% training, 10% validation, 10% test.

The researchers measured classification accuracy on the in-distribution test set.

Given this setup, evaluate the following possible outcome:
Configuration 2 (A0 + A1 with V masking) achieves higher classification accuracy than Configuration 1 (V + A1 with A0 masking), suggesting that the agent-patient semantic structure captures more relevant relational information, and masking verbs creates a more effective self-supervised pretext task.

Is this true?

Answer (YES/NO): YES